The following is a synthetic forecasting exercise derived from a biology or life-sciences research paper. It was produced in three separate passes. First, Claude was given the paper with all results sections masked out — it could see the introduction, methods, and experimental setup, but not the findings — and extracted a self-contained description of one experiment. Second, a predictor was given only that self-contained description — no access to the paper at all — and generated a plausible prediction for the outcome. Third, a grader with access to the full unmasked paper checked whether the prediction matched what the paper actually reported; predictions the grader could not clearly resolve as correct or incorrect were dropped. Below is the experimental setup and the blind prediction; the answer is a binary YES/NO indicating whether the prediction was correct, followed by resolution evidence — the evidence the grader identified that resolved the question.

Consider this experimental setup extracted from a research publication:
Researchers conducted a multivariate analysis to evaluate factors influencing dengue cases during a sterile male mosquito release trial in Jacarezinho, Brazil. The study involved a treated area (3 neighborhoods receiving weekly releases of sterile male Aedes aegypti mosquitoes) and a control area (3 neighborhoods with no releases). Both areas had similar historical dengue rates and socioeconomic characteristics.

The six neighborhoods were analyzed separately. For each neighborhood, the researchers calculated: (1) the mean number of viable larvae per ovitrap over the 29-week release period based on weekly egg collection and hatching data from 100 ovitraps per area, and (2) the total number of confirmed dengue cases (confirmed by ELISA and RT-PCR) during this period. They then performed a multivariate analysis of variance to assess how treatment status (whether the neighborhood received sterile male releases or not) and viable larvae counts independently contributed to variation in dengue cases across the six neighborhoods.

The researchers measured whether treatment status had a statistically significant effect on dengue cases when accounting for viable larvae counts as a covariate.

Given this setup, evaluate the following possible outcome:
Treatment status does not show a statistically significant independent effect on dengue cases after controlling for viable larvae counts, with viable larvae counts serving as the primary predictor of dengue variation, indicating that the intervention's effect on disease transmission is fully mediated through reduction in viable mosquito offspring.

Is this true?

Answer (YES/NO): NO